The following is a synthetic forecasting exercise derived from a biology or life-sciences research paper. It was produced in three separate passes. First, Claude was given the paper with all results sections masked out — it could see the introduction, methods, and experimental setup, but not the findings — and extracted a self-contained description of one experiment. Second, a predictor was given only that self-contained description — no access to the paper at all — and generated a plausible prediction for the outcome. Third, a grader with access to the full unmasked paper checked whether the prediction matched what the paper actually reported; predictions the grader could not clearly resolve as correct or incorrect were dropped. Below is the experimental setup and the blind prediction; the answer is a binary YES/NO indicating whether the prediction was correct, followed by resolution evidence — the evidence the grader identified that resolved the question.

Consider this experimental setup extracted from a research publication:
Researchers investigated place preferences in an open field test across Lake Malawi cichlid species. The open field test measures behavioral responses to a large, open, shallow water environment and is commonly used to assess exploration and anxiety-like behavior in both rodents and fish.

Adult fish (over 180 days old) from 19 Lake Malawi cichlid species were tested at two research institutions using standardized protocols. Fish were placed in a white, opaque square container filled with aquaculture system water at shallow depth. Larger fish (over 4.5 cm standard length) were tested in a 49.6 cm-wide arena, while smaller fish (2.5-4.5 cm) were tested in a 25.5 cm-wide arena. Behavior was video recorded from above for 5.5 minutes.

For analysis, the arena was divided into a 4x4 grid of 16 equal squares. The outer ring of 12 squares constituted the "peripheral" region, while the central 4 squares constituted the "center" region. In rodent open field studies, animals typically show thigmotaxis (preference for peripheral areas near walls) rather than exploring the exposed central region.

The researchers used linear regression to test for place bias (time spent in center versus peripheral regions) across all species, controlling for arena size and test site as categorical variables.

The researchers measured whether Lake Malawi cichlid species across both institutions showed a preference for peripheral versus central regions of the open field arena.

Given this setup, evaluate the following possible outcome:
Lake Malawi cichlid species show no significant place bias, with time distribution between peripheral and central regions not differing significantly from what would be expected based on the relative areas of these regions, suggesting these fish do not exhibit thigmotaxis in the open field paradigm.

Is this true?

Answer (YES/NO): NO